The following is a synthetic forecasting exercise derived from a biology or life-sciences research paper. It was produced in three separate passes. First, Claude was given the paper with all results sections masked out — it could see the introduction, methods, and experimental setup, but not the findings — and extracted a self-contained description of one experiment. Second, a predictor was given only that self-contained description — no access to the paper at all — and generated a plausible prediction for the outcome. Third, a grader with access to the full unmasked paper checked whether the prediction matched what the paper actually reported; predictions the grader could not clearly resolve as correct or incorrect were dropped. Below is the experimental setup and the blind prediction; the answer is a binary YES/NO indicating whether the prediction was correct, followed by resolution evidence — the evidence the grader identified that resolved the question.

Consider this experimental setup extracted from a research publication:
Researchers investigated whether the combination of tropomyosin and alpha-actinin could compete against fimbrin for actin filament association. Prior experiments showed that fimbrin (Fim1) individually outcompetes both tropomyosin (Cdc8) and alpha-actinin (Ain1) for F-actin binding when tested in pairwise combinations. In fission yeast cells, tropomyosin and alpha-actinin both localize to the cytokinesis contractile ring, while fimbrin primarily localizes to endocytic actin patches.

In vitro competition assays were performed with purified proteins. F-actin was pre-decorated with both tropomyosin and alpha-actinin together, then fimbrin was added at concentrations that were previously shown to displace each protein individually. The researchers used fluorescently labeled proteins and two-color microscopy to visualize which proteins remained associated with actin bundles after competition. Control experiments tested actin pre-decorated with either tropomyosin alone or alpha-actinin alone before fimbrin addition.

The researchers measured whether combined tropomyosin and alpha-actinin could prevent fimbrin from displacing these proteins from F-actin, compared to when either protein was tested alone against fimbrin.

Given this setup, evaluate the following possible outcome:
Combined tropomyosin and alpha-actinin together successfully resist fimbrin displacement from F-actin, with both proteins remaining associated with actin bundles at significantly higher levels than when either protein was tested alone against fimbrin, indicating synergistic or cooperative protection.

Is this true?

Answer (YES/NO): YES